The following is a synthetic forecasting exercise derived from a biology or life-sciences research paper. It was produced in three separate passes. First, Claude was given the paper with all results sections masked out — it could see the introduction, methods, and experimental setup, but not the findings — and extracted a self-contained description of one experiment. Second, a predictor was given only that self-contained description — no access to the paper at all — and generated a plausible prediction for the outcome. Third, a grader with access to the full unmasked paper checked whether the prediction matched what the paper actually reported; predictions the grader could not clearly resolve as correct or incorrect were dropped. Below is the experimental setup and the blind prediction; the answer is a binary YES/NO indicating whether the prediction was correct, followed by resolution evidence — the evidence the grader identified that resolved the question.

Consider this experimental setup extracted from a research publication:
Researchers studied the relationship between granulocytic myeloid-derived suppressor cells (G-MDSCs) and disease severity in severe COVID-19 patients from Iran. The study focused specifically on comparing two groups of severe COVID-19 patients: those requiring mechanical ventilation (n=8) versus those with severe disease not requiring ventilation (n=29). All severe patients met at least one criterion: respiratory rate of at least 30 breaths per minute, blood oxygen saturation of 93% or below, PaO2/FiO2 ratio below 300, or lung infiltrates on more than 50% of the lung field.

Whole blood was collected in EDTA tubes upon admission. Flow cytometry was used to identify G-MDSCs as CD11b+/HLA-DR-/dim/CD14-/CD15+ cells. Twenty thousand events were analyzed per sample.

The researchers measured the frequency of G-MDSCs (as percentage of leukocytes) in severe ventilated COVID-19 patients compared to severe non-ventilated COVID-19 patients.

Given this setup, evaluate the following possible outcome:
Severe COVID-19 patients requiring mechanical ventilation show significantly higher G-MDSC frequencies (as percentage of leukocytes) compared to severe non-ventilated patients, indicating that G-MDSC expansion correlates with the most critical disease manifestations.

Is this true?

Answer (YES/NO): NO